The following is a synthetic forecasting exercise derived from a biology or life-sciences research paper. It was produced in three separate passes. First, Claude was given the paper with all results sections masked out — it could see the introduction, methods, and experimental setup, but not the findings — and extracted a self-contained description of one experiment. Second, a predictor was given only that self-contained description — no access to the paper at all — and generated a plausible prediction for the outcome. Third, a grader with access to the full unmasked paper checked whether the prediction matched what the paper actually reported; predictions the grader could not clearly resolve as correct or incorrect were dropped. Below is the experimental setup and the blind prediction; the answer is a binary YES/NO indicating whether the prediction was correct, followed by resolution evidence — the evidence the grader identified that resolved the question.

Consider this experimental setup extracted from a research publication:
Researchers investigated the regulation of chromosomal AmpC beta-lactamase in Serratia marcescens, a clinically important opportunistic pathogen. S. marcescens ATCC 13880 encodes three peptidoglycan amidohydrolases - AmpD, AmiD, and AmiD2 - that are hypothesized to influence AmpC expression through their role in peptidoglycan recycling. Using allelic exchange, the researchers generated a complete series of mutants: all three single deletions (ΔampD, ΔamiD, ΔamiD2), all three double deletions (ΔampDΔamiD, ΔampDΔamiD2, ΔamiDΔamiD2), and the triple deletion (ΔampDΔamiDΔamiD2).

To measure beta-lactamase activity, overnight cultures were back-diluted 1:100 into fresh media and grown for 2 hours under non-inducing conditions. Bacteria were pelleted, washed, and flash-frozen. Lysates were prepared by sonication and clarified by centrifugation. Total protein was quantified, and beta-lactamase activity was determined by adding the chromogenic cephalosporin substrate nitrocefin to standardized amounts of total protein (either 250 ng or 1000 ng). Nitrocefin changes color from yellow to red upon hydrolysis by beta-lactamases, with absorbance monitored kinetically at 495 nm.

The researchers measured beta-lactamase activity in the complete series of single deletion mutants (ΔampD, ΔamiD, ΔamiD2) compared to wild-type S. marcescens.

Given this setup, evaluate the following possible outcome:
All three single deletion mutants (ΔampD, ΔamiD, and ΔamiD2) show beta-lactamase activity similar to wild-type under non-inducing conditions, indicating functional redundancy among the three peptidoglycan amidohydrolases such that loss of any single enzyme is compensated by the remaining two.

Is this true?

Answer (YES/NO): NO